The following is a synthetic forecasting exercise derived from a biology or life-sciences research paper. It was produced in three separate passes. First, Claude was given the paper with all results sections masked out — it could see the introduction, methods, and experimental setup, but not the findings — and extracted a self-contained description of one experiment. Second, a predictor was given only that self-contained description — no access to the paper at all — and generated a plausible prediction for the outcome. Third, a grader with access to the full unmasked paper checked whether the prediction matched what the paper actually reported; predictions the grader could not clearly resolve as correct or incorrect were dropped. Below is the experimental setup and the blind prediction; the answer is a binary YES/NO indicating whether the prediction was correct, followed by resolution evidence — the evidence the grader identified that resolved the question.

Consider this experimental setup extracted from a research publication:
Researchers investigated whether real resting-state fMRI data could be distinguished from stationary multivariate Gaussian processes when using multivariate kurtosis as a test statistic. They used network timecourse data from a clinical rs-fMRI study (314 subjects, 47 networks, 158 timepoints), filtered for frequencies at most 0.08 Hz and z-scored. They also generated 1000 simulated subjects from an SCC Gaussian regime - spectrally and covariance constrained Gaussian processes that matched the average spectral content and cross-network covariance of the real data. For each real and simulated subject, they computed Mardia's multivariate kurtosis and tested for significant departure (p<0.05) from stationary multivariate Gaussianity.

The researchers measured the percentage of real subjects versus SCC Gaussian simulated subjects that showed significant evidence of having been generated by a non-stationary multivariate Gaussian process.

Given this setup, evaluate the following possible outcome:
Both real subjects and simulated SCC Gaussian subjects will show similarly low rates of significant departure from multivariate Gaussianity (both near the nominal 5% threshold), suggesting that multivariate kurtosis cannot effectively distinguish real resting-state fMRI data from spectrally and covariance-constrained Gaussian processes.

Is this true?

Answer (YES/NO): YES